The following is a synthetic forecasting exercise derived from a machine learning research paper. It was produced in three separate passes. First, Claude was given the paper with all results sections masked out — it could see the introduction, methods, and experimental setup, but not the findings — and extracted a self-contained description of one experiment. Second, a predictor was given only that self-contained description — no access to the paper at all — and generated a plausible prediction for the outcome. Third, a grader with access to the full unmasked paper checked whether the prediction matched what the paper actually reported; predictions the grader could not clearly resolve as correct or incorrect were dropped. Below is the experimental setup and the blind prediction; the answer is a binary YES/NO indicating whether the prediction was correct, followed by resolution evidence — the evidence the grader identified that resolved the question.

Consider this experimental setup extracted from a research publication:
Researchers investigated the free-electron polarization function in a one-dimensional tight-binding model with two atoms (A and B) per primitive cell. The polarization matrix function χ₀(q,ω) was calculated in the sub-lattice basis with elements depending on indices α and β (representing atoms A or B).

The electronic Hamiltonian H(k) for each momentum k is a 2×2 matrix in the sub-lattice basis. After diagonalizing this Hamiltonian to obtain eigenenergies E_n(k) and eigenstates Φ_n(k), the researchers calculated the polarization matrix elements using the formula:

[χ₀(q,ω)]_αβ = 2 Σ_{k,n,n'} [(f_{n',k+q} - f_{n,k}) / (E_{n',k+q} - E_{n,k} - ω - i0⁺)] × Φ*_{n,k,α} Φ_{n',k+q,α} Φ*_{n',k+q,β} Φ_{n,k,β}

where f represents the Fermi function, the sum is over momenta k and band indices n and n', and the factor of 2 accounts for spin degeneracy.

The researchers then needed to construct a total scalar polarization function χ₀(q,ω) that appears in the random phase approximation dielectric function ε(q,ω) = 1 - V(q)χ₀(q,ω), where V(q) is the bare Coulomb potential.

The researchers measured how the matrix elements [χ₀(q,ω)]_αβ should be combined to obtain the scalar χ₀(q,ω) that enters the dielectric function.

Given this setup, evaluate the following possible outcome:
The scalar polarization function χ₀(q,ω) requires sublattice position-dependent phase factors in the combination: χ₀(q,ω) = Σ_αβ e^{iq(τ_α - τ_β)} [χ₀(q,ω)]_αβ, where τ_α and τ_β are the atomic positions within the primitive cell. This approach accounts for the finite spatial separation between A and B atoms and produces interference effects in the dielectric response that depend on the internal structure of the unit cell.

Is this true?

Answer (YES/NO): NO